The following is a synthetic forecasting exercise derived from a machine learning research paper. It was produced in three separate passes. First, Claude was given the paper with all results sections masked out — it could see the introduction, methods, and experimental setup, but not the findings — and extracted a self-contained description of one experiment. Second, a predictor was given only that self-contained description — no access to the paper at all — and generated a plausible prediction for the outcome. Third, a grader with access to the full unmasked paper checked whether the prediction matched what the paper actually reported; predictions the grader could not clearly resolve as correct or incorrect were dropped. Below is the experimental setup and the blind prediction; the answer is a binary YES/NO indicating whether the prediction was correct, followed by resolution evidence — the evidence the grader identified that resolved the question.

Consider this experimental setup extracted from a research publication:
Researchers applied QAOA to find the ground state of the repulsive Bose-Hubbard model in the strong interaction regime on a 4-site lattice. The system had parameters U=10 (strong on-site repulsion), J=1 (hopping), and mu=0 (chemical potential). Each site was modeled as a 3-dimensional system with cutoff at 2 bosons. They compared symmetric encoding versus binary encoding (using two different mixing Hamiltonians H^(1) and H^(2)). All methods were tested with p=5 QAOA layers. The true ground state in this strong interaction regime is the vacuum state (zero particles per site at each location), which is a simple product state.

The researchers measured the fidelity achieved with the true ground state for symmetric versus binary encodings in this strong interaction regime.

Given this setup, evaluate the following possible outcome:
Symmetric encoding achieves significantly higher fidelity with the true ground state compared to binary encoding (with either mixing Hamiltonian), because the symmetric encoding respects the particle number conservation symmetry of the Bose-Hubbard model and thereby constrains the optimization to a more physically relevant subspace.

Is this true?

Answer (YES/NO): NO